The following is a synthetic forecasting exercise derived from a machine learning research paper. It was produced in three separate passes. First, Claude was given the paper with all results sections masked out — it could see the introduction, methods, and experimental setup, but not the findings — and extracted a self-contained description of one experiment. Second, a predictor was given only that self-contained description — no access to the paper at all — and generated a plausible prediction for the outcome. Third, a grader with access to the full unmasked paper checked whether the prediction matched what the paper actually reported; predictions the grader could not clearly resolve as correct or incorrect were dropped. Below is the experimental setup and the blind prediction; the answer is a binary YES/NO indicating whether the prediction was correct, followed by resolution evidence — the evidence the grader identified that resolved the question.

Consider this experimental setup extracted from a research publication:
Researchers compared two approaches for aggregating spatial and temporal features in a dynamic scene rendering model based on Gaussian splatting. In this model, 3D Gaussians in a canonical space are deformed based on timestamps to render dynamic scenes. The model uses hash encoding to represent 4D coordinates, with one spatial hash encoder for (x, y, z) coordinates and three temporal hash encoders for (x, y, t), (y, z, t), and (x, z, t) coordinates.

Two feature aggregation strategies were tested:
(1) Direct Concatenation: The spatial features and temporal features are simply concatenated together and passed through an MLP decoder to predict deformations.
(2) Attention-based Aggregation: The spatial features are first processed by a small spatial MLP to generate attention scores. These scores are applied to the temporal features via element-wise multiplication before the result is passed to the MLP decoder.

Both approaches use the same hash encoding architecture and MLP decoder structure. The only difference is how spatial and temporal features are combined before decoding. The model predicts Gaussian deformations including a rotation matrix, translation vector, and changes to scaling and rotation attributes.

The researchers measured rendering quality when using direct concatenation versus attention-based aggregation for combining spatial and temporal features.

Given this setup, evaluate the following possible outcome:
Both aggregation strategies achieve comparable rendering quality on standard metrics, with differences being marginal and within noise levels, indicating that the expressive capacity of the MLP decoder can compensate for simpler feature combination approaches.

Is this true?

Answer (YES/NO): NO